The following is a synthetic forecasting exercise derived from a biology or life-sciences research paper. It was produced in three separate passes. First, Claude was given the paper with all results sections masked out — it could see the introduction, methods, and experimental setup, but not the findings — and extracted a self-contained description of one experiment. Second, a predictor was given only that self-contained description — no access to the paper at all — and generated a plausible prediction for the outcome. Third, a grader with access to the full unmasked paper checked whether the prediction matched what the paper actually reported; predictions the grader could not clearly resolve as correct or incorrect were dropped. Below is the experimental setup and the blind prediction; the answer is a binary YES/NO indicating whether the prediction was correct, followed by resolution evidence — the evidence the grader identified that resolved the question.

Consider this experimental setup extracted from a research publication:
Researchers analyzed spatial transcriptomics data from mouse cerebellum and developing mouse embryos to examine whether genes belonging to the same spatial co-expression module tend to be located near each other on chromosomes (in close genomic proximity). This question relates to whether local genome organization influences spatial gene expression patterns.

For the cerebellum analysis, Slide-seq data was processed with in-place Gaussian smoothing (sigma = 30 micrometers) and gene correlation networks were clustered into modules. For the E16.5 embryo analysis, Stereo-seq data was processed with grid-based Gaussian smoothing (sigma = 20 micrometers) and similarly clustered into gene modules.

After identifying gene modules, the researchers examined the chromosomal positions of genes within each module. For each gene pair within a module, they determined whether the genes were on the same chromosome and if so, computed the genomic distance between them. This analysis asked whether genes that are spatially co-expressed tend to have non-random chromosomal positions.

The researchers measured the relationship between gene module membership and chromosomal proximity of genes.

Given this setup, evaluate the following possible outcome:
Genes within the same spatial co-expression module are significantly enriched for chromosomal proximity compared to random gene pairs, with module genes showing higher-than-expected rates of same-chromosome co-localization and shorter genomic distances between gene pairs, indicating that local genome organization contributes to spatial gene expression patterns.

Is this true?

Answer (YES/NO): NO